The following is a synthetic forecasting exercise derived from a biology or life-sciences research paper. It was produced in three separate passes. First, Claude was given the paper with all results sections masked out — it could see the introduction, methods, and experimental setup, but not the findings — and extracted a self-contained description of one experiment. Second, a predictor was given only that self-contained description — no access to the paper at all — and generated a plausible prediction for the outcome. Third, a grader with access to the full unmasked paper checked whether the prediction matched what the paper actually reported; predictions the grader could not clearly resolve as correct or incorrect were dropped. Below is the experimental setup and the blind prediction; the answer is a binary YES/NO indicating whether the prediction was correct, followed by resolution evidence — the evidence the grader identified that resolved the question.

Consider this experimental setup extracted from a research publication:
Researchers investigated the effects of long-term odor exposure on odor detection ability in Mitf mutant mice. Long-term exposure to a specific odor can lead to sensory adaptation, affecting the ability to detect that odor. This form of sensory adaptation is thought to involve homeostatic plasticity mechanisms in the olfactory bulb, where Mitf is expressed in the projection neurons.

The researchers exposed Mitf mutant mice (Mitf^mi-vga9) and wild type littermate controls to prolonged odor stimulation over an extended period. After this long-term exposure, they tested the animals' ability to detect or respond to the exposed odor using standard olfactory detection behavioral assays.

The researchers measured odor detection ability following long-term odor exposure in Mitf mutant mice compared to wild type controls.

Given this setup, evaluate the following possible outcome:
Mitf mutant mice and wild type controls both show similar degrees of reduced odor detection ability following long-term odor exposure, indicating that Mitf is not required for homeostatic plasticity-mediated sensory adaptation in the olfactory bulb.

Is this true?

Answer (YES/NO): NO